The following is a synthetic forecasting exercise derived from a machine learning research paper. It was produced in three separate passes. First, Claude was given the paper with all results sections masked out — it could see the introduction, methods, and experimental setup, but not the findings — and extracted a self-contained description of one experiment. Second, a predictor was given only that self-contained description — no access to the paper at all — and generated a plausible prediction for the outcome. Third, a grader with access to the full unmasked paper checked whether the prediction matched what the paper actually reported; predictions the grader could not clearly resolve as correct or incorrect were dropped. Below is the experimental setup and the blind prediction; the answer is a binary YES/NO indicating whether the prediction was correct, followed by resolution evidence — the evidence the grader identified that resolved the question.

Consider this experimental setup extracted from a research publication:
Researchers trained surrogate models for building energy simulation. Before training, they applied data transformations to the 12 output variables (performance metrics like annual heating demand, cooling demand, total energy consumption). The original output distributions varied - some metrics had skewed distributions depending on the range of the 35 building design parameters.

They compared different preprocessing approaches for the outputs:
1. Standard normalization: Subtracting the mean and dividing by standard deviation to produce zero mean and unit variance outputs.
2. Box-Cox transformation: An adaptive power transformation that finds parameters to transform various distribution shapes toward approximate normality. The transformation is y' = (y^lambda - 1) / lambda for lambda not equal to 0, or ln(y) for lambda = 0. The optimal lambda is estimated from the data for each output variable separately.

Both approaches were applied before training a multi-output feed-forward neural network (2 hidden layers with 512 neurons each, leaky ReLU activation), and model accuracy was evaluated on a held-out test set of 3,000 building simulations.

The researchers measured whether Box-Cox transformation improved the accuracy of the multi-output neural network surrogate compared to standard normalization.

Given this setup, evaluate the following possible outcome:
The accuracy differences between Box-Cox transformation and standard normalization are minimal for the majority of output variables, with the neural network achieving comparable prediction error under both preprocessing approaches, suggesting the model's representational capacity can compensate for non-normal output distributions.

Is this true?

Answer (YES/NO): NO